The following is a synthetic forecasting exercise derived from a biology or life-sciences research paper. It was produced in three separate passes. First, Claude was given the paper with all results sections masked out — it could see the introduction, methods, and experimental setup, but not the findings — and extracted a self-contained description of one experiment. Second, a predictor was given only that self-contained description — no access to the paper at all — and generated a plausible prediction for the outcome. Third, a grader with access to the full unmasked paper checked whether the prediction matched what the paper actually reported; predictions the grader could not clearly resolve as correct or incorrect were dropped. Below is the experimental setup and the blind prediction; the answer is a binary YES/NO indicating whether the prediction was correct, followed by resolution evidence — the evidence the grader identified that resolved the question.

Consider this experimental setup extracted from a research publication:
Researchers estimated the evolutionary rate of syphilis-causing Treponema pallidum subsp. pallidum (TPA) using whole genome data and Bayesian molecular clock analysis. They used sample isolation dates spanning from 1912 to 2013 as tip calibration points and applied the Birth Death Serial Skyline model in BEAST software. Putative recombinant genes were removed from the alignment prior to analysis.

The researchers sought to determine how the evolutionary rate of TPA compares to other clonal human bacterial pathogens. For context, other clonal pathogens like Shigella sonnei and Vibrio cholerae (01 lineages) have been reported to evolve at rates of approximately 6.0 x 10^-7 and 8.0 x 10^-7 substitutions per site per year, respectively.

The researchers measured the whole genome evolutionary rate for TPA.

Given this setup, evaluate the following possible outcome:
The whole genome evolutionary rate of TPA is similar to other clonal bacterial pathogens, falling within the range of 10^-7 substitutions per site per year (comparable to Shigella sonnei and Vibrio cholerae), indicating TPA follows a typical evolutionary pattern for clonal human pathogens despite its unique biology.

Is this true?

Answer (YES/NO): YES